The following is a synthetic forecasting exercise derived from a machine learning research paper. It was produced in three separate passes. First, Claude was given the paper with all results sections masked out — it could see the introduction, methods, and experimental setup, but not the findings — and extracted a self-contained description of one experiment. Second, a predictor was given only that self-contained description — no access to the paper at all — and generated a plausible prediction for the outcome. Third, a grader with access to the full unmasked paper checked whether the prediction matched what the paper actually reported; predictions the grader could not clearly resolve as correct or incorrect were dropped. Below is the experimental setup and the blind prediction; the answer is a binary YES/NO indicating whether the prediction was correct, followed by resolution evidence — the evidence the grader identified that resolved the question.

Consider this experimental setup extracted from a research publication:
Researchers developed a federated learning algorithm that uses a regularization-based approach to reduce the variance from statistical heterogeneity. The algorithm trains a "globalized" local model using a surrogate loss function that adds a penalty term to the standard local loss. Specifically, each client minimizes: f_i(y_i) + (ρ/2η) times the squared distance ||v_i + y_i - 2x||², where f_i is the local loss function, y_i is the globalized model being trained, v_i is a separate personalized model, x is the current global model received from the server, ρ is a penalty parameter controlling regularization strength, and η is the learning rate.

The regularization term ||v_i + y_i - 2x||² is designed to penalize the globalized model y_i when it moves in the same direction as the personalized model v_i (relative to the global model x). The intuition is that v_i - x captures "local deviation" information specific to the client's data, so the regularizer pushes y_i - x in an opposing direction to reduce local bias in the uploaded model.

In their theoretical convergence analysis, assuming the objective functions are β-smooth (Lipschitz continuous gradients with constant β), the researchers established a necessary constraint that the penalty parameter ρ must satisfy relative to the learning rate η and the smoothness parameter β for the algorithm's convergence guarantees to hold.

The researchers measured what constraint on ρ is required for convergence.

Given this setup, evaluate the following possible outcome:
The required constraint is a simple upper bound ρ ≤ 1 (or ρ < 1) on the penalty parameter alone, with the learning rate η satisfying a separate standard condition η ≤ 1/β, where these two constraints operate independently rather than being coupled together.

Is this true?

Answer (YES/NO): NO